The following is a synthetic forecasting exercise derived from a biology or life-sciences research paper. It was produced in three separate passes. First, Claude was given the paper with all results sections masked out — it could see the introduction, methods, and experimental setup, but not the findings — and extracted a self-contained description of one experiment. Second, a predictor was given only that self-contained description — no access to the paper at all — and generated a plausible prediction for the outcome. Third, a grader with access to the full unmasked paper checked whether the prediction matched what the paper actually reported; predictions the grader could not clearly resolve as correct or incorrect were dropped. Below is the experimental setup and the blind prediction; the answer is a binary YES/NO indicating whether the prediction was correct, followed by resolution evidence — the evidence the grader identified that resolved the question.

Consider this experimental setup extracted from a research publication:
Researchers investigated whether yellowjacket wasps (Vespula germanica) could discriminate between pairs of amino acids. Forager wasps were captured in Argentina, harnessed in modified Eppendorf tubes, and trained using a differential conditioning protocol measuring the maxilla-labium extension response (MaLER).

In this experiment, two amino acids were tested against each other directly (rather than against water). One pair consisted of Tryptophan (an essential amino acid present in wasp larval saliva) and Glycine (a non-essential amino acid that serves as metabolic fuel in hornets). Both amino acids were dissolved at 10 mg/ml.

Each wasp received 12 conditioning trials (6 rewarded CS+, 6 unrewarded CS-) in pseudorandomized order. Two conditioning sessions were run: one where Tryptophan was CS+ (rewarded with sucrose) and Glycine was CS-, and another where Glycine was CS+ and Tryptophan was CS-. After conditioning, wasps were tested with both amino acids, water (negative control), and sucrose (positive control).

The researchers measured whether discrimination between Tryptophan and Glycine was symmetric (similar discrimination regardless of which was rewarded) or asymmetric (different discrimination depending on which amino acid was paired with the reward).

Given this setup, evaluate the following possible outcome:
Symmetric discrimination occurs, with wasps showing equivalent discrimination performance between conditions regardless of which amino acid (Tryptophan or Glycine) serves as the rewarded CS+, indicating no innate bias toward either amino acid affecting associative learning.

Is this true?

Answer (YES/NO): NO